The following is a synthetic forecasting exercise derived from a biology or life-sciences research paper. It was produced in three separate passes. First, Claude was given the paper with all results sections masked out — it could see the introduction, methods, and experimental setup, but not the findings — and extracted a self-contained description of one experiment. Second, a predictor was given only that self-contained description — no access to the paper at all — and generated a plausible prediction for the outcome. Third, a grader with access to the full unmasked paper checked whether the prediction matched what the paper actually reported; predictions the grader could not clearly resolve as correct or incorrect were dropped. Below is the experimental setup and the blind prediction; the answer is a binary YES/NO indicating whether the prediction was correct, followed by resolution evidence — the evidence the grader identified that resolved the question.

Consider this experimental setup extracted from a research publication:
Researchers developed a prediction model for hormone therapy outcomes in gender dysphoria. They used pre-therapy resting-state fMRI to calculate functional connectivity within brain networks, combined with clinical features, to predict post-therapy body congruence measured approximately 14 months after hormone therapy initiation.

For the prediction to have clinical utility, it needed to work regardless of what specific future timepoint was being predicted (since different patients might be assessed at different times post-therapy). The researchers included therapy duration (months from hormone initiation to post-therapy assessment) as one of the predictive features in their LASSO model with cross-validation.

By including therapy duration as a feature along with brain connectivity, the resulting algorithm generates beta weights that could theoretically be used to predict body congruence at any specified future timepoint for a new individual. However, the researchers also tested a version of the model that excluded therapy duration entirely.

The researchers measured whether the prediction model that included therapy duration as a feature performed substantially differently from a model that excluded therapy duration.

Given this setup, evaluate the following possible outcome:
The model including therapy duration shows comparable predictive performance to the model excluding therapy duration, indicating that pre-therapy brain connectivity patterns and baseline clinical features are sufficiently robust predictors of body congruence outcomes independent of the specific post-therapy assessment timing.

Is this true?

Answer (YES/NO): YES